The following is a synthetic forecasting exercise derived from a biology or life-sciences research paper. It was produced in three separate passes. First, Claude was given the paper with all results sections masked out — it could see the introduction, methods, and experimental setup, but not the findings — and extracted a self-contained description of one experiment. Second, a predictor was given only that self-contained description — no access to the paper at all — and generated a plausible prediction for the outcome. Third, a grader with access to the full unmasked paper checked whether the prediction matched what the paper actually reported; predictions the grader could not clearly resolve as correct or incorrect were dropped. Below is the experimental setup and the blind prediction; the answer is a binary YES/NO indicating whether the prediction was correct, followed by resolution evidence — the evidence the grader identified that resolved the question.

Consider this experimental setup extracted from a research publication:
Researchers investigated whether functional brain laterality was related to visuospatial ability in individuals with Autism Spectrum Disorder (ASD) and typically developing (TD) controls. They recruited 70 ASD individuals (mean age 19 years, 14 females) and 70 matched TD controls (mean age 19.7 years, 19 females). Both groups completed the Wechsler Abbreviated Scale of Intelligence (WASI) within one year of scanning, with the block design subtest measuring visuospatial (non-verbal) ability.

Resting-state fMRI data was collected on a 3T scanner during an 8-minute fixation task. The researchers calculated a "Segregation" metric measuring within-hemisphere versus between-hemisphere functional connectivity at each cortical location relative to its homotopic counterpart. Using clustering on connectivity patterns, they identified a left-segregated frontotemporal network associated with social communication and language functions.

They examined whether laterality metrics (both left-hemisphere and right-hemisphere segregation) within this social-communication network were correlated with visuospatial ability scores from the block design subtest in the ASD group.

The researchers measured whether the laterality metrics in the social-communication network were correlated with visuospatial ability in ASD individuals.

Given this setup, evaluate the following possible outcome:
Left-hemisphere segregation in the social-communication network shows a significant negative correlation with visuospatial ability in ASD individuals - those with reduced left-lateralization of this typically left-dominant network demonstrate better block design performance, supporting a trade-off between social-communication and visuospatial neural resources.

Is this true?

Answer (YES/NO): NO